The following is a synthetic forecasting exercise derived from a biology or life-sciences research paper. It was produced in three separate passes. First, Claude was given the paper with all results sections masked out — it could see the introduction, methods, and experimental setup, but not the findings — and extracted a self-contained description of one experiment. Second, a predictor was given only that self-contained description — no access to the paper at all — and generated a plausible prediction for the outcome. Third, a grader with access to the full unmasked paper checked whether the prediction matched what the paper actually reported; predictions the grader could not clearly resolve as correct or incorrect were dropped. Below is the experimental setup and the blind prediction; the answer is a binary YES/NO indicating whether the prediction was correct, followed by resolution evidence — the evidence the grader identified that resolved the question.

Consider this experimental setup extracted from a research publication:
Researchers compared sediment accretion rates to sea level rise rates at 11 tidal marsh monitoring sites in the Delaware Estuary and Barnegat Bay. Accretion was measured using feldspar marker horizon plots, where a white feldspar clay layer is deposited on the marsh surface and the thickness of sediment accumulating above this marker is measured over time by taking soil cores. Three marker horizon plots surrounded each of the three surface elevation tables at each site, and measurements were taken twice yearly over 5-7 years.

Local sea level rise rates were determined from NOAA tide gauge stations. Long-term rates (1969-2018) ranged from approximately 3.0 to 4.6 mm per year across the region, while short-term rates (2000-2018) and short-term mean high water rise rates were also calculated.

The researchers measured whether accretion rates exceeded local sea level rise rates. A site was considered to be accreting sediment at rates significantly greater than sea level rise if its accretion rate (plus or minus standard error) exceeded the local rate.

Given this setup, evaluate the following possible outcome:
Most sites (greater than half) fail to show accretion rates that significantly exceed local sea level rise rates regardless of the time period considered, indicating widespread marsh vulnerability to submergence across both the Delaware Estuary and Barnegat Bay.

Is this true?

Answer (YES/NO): YES